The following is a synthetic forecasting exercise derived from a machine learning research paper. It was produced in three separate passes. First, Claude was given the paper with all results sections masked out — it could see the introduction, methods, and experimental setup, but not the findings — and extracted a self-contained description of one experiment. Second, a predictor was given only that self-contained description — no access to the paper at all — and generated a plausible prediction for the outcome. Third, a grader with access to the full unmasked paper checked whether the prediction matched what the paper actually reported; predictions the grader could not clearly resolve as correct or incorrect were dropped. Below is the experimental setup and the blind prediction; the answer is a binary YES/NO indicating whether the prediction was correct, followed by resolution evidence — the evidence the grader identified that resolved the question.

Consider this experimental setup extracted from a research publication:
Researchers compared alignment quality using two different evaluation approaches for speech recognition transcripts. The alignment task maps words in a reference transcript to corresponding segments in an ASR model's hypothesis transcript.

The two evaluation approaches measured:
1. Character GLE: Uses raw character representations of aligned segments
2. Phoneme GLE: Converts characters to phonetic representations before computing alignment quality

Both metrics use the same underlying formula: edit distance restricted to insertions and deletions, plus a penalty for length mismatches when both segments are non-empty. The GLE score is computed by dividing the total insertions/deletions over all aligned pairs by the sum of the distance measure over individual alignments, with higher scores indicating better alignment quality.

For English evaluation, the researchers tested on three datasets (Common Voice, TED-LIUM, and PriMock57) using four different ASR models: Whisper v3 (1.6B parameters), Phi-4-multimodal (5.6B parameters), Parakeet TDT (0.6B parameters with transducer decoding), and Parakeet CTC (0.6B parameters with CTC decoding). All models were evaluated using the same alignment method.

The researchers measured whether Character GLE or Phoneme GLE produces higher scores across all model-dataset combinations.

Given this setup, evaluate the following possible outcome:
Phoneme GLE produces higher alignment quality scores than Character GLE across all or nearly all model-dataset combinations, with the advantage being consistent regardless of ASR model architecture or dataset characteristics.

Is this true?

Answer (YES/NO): NO